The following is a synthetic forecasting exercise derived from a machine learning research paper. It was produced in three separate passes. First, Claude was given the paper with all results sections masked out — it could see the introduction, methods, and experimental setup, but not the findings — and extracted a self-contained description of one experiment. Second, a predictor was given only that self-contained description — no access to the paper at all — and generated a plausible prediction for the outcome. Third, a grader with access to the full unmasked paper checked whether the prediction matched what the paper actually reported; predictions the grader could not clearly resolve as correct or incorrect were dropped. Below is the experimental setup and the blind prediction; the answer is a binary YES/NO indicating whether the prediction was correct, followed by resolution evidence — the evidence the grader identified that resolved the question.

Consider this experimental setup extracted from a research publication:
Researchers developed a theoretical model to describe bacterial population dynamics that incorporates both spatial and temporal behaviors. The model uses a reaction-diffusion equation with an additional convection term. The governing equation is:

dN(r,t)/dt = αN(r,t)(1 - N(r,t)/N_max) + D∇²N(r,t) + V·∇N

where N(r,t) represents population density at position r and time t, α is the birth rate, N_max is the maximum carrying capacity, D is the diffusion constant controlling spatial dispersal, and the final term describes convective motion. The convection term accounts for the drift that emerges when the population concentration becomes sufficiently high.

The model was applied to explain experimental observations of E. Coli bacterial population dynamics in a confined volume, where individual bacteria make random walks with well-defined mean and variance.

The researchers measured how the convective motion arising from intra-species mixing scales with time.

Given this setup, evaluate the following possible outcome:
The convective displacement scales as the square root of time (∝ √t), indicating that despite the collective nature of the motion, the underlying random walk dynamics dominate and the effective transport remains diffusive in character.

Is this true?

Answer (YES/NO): NO